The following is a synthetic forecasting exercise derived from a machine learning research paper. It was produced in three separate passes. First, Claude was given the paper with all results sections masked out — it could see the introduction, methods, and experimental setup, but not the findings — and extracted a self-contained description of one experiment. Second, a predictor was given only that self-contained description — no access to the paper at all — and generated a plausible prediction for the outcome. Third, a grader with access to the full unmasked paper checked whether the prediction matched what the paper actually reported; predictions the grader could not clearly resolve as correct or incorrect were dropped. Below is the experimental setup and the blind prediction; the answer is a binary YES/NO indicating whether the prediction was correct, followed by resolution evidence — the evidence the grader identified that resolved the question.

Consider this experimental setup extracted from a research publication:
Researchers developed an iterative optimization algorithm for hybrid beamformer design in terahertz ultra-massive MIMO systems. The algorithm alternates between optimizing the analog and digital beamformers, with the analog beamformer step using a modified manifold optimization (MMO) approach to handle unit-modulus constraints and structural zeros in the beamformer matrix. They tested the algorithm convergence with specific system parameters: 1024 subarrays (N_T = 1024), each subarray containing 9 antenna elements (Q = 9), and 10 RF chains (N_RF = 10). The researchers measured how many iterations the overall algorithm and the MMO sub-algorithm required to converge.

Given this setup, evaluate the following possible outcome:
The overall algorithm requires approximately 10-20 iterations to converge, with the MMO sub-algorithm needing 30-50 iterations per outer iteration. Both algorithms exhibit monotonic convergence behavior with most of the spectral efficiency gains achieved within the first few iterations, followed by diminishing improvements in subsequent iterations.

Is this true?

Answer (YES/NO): NO